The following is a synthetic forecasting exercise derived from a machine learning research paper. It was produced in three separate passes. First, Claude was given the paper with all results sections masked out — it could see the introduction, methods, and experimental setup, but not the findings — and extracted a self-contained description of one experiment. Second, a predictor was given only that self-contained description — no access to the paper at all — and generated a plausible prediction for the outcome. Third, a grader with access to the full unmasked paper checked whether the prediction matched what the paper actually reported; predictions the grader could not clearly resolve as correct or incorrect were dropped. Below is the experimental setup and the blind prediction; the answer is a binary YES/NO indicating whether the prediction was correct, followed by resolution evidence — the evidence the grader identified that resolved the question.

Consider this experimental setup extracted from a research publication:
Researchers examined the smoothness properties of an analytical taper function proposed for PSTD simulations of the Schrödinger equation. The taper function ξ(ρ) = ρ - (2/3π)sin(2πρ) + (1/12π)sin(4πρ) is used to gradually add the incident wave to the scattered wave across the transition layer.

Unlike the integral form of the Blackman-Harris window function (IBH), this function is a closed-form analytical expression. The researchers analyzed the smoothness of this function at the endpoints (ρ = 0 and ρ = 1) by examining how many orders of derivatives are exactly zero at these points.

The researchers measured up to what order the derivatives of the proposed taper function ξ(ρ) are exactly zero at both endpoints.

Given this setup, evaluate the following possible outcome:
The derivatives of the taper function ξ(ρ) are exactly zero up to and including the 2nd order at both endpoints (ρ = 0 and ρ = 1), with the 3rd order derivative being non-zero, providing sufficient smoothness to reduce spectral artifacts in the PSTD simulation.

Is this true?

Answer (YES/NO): NO